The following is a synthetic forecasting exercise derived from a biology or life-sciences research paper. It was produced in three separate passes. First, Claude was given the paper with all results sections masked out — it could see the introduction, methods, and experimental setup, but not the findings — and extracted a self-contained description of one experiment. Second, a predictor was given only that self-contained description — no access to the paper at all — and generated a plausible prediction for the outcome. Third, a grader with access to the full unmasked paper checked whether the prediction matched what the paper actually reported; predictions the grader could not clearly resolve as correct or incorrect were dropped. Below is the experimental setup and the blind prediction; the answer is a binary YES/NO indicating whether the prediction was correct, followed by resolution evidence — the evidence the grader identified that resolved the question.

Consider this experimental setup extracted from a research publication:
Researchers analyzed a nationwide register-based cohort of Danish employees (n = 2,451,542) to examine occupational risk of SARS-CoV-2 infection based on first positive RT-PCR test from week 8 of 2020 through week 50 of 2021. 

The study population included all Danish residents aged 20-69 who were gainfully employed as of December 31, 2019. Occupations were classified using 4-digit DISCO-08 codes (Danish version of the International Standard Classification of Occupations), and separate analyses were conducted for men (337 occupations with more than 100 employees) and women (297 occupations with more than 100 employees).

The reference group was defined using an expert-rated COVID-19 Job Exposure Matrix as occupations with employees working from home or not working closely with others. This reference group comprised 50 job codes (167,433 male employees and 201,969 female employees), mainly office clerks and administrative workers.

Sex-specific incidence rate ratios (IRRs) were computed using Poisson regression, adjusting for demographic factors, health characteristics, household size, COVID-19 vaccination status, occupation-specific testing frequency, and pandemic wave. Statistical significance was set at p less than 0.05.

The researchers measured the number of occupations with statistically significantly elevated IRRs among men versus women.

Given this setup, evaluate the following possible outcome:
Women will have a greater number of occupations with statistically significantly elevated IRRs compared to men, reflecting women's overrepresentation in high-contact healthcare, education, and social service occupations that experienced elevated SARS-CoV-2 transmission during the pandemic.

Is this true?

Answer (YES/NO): YES